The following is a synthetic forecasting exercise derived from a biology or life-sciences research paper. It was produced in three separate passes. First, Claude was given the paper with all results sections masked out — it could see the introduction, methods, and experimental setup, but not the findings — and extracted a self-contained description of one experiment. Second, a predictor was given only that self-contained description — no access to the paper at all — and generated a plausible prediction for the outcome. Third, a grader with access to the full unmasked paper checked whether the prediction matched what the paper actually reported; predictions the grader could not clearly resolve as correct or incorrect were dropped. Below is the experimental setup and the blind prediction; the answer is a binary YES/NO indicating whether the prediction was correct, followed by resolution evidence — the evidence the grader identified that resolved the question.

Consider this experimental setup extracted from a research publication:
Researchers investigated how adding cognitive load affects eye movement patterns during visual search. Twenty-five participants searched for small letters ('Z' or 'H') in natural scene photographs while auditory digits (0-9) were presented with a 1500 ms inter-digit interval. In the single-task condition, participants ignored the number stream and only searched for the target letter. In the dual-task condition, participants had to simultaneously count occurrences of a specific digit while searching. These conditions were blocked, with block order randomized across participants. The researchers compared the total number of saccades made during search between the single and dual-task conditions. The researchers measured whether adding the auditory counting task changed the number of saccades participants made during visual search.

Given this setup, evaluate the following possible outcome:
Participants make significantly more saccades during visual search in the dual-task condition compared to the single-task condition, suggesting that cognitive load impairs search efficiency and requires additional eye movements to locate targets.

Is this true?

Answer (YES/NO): NO